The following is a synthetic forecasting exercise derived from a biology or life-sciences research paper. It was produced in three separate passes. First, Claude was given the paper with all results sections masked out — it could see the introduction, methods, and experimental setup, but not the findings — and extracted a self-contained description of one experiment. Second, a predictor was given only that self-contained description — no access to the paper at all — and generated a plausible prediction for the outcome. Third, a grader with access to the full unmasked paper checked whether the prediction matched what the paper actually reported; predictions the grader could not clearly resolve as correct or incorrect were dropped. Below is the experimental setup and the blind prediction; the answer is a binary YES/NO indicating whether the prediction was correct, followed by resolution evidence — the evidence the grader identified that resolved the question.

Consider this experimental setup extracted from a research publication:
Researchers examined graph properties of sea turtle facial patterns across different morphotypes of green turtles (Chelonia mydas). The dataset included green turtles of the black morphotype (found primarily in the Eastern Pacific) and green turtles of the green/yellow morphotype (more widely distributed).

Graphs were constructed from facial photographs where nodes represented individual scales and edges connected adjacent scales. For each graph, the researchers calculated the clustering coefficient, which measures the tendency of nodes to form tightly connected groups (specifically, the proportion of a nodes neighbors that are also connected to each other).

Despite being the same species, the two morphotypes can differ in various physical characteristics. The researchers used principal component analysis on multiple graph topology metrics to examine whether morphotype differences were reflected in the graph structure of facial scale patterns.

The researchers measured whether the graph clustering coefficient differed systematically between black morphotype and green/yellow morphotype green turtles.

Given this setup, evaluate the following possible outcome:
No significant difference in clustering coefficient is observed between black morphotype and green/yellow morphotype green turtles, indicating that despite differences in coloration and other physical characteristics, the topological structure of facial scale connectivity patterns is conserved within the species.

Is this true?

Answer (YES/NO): YES